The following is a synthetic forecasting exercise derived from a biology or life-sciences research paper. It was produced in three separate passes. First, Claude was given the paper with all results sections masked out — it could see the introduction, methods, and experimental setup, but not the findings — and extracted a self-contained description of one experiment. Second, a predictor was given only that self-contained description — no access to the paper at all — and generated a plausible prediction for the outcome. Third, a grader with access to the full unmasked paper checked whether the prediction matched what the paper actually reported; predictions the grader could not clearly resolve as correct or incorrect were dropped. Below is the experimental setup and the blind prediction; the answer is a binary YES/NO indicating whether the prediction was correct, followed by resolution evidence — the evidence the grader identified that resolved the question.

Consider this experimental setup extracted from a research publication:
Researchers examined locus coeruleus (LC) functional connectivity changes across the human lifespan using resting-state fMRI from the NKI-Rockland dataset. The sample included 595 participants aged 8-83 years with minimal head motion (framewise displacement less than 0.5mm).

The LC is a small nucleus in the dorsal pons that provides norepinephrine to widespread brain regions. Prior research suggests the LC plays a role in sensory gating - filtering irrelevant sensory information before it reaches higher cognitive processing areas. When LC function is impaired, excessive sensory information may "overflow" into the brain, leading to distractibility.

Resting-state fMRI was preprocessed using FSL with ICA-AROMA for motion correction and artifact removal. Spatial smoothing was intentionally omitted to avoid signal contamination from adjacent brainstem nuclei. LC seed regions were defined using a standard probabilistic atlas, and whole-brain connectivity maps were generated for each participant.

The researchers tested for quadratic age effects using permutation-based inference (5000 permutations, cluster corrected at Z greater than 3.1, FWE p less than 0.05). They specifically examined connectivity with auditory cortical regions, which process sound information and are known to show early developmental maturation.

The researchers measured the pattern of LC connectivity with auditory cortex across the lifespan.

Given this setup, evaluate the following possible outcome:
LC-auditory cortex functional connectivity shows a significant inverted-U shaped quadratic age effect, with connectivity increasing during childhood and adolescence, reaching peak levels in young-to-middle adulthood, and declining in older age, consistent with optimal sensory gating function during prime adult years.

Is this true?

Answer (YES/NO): NO